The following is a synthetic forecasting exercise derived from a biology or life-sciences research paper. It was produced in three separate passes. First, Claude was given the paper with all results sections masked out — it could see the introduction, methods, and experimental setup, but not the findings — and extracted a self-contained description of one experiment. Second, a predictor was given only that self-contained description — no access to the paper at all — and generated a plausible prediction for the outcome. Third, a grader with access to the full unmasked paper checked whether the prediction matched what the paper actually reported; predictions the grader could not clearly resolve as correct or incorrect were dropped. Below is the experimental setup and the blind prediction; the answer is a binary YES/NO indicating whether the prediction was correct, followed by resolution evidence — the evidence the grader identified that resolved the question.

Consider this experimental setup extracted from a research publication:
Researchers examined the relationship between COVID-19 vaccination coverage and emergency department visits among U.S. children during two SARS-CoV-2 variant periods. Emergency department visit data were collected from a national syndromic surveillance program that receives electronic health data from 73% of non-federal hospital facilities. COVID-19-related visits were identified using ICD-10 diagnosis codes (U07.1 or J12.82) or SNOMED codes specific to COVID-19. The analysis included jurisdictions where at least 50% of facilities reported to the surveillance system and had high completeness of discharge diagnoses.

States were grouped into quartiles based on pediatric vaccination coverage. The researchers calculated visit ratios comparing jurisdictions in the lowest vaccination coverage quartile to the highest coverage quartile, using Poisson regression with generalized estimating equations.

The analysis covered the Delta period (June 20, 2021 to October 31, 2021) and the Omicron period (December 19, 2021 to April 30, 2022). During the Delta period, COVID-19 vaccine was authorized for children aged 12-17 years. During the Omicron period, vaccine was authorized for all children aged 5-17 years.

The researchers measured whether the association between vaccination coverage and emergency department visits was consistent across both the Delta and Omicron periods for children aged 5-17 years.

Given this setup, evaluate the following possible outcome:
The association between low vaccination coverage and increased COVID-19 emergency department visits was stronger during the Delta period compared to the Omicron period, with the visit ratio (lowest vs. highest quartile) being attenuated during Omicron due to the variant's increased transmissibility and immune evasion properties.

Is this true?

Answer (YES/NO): YES